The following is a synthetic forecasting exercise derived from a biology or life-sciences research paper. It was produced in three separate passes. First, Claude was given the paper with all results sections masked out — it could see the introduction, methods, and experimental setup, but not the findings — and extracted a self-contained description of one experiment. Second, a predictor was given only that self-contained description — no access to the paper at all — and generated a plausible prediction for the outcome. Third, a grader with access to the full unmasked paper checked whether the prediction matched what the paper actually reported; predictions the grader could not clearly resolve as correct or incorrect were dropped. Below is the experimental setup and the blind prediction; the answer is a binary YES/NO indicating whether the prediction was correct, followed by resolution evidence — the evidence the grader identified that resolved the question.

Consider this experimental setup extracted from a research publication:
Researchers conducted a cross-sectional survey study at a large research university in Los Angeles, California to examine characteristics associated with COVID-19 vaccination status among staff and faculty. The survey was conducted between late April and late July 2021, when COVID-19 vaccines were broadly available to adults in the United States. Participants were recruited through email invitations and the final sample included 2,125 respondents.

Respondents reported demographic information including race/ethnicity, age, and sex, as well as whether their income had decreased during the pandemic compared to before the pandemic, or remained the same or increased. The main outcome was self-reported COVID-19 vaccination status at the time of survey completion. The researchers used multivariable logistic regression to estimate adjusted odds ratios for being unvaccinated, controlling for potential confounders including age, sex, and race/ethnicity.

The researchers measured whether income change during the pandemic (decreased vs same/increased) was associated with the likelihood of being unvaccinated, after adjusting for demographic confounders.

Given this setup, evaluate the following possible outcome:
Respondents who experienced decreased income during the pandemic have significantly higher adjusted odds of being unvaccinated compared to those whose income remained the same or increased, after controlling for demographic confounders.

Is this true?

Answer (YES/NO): YES